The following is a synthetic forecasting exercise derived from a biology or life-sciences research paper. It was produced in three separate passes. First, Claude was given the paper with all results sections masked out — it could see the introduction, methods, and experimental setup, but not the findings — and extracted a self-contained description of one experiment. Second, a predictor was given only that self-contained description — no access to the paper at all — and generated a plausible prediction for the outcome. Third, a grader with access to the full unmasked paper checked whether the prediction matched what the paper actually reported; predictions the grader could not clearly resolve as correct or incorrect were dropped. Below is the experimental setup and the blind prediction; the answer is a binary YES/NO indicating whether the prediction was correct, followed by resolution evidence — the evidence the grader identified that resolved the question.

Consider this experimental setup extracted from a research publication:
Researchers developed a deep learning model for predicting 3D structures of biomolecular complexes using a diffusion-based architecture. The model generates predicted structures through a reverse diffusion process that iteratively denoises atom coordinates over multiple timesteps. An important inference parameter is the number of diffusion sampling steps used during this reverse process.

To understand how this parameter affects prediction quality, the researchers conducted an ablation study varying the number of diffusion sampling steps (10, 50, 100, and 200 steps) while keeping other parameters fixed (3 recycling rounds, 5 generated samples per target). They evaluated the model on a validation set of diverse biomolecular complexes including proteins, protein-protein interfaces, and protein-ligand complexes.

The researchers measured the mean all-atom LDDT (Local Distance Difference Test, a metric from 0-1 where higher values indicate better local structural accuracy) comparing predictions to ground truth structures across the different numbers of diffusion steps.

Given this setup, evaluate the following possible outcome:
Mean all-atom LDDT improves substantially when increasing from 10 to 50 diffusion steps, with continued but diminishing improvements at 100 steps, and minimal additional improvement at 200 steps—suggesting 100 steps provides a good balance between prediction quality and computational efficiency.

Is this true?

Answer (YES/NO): NO